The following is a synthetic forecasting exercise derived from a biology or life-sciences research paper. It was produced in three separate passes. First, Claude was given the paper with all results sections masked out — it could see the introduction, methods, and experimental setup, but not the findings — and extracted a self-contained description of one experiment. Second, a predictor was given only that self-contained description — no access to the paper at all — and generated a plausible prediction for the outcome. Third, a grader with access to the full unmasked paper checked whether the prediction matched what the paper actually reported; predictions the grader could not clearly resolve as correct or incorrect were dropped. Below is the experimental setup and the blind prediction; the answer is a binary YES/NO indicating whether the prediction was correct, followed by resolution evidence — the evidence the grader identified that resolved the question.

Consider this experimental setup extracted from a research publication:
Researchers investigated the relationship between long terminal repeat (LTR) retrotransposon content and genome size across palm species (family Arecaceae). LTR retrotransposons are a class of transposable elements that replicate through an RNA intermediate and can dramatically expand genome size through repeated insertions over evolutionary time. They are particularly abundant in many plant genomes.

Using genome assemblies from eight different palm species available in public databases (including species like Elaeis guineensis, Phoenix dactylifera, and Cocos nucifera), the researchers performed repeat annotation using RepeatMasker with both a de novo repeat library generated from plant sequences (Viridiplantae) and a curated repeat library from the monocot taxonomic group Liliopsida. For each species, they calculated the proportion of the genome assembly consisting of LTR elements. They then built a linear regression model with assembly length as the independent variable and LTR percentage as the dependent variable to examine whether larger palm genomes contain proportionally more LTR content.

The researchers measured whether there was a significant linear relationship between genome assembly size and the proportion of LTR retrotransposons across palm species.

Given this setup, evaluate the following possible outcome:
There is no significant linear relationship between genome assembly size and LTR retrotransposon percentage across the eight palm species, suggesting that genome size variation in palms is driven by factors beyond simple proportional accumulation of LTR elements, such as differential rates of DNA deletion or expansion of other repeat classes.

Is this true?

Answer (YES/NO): NO